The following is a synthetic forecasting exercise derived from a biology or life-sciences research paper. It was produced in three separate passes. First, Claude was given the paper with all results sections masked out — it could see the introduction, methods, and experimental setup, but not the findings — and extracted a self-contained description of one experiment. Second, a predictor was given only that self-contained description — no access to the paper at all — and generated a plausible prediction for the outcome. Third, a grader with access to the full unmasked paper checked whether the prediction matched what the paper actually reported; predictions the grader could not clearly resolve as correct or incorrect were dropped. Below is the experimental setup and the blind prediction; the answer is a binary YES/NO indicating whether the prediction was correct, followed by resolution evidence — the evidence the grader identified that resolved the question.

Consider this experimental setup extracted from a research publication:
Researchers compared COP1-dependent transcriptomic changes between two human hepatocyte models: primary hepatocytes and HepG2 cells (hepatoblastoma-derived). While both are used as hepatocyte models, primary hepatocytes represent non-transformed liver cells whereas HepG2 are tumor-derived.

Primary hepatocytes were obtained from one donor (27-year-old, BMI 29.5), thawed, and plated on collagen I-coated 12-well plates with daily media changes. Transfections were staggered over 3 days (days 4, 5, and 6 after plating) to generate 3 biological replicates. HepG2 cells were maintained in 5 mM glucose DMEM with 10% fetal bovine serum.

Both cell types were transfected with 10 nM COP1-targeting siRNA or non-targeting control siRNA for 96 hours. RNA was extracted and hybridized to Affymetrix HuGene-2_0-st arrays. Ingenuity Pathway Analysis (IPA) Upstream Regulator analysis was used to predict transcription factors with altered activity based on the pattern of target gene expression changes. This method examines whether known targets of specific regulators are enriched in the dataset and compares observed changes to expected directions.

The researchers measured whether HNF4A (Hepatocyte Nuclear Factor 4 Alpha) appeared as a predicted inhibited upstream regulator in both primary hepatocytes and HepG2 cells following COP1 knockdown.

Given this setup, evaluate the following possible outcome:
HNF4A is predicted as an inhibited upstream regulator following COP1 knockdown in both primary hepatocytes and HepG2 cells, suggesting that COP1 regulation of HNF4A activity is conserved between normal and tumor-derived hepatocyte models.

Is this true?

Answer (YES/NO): YES